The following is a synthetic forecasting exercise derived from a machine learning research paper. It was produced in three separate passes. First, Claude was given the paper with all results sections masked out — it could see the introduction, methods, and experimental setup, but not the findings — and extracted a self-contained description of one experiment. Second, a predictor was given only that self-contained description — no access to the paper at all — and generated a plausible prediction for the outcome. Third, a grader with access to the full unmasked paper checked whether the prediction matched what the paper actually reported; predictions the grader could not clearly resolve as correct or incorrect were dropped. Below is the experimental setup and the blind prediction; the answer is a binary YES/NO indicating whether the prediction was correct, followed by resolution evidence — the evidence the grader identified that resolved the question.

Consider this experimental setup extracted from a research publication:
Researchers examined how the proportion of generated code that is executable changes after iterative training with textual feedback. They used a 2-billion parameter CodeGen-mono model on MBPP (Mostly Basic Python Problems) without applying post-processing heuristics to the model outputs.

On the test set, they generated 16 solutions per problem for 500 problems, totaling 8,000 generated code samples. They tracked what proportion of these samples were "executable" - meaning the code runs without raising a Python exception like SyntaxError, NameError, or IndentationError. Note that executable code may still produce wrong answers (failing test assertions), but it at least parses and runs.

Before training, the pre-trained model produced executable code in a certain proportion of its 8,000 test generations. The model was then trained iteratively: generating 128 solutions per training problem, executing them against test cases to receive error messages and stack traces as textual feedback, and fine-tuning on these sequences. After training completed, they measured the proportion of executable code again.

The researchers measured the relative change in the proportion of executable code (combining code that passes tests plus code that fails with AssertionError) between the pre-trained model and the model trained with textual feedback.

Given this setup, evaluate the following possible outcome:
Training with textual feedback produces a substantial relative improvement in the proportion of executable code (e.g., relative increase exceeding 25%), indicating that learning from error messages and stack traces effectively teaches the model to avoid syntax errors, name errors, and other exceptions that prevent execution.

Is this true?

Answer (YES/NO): YES